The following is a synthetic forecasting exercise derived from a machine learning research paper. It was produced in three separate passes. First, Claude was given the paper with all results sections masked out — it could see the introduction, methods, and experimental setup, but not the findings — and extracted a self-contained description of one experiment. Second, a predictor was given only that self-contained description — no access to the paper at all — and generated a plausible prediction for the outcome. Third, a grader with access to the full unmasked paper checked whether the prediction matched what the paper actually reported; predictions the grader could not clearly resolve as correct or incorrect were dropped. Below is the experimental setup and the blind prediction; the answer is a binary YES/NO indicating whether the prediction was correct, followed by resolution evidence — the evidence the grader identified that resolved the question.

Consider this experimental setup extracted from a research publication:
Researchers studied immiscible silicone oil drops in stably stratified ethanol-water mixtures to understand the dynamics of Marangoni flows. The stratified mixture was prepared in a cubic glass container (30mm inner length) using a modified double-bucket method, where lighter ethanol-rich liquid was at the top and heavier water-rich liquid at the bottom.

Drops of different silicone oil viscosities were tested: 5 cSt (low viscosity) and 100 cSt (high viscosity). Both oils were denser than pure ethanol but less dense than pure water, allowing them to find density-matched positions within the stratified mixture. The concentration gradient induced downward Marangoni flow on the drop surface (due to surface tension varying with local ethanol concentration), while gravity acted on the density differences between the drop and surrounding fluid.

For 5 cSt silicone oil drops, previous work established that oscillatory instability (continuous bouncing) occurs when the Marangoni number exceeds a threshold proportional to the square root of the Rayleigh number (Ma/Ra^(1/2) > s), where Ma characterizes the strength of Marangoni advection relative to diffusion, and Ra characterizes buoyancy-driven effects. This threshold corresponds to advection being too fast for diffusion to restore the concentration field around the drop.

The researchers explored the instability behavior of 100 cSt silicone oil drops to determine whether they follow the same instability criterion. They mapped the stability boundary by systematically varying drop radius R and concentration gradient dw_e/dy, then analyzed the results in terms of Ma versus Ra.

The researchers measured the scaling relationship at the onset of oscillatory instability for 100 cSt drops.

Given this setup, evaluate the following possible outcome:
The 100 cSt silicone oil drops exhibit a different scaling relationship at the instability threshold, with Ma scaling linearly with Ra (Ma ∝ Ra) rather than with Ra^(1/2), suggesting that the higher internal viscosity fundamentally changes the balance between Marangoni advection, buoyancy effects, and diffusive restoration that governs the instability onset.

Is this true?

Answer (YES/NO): YES